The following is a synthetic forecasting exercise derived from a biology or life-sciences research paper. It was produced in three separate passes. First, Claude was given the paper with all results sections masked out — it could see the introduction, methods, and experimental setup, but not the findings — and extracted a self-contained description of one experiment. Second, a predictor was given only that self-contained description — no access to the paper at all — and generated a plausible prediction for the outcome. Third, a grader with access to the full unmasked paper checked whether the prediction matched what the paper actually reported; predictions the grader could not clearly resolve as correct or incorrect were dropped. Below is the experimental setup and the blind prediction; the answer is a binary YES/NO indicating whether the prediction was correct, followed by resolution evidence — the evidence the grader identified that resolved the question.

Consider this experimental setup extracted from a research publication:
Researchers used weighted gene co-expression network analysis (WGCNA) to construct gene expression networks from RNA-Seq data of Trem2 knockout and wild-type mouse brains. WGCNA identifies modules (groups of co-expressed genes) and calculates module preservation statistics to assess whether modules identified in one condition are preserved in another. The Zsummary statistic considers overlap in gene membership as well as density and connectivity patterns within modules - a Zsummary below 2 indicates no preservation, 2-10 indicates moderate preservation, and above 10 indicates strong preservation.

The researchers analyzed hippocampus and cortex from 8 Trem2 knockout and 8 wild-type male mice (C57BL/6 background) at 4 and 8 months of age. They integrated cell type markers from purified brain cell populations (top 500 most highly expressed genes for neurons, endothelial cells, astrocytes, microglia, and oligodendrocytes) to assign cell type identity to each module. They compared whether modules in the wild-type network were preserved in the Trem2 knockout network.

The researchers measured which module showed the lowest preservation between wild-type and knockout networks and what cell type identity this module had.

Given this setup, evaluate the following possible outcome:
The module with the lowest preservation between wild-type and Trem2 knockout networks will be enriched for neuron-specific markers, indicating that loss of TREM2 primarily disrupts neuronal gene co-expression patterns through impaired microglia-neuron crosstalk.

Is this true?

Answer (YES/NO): NO